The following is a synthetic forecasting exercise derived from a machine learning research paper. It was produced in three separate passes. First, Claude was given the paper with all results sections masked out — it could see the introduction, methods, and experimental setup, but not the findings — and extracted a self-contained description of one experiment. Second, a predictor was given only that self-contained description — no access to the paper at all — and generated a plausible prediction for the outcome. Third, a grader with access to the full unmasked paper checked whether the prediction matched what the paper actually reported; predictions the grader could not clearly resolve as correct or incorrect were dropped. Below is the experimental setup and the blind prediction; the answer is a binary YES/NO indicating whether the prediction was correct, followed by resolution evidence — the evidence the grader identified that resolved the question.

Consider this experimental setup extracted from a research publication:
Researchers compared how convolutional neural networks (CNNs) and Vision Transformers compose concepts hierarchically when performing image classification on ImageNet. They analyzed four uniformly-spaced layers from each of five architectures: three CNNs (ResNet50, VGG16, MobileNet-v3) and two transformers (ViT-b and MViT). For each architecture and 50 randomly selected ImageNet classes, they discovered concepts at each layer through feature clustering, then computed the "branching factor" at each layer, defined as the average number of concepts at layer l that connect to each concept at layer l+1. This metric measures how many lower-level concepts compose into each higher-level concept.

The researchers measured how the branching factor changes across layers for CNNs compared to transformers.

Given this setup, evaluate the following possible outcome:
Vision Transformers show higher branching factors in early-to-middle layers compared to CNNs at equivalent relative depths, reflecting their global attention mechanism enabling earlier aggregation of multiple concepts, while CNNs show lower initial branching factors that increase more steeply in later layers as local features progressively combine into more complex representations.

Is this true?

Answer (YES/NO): NO